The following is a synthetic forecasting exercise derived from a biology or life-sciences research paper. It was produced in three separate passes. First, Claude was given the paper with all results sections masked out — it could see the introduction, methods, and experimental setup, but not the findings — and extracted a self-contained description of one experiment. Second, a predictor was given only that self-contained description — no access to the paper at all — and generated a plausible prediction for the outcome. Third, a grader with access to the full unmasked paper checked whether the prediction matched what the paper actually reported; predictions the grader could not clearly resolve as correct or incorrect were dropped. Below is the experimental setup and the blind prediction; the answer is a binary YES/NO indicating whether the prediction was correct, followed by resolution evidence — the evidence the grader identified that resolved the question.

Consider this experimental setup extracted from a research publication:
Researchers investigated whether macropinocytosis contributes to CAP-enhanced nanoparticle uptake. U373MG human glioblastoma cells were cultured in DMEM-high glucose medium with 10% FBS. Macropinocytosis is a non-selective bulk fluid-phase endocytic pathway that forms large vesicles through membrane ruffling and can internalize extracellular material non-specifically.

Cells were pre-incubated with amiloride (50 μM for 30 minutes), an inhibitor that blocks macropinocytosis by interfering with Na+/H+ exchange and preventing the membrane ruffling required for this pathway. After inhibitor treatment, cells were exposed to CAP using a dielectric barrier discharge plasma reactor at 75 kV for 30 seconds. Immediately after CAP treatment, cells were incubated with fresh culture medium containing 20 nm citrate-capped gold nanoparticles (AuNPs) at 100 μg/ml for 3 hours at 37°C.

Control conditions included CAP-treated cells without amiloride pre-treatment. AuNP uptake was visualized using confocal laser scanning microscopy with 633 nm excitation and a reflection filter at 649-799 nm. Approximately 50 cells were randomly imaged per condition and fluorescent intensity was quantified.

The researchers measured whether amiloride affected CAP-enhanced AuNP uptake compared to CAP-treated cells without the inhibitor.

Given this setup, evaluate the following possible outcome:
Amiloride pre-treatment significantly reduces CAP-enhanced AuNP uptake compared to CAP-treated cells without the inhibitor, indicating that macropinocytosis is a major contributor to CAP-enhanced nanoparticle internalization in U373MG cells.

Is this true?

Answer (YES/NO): NO